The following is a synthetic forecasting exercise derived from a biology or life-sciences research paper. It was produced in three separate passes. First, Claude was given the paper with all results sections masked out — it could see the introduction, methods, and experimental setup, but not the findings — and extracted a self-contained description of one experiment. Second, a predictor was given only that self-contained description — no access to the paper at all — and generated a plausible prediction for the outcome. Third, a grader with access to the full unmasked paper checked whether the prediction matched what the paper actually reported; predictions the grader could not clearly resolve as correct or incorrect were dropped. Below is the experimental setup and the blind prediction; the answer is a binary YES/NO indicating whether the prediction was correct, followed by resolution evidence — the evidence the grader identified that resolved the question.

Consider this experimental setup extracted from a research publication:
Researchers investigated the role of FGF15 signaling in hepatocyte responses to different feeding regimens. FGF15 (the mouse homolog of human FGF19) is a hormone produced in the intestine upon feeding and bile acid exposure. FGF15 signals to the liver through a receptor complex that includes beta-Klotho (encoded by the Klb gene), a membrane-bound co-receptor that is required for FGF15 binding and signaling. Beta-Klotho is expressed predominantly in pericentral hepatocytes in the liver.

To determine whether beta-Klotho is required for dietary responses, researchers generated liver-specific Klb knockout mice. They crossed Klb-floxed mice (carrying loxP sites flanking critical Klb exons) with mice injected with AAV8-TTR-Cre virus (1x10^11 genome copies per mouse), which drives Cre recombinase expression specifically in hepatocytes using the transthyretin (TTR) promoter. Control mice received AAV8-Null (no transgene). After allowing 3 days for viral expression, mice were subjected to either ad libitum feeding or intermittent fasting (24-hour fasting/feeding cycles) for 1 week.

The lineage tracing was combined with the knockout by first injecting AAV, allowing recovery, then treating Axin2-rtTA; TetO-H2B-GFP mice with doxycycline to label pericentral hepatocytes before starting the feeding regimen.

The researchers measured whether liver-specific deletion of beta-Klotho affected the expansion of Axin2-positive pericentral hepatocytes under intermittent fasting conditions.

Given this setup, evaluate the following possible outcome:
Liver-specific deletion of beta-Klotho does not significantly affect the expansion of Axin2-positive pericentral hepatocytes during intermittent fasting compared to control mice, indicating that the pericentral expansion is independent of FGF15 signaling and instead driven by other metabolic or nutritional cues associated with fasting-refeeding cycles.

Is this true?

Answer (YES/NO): NO